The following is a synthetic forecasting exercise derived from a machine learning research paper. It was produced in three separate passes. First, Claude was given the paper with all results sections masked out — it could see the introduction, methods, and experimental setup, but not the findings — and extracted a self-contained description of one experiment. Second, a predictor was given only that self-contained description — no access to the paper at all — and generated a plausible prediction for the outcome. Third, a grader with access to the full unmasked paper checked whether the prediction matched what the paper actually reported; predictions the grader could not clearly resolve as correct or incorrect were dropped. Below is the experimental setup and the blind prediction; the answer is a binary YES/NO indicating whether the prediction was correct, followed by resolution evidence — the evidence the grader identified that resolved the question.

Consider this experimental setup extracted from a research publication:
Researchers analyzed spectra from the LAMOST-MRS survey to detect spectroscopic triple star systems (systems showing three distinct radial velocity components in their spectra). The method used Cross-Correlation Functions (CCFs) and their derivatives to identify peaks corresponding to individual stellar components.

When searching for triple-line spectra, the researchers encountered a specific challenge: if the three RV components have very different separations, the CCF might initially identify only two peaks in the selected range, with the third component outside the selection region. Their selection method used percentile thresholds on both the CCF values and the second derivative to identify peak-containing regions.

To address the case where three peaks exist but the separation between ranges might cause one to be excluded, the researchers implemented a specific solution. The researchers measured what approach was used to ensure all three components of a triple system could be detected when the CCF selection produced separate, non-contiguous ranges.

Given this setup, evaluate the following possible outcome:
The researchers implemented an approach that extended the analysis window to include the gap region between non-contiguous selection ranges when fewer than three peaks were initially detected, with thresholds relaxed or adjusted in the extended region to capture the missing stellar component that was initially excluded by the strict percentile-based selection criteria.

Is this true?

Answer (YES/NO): NO